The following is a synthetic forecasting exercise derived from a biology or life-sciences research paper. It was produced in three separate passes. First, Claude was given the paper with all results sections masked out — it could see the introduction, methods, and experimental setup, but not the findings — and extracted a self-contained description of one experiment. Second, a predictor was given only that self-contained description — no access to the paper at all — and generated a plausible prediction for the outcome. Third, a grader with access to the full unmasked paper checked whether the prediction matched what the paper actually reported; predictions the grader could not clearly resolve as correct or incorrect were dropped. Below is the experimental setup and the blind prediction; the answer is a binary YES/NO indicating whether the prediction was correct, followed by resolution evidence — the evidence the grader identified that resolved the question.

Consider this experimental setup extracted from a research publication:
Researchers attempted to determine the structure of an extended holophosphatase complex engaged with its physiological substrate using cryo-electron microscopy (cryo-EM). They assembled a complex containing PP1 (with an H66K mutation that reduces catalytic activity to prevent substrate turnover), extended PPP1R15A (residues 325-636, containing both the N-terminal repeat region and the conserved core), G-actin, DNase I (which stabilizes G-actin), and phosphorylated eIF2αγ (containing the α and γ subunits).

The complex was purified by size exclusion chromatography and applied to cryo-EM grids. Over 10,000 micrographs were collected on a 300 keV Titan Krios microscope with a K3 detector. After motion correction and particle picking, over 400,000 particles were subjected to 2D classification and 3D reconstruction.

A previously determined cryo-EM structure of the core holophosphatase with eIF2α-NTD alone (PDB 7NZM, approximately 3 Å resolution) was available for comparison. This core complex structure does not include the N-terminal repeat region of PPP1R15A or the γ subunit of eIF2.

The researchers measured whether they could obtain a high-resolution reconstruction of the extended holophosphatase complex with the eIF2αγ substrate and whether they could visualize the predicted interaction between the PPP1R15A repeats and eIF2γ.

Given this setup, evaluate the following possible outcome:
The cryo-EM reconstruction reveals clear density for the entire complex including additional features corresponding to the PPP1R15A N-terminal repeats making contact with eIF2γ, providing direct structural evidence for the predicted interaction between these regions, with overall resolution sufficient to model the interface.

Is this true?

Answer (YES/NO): NO